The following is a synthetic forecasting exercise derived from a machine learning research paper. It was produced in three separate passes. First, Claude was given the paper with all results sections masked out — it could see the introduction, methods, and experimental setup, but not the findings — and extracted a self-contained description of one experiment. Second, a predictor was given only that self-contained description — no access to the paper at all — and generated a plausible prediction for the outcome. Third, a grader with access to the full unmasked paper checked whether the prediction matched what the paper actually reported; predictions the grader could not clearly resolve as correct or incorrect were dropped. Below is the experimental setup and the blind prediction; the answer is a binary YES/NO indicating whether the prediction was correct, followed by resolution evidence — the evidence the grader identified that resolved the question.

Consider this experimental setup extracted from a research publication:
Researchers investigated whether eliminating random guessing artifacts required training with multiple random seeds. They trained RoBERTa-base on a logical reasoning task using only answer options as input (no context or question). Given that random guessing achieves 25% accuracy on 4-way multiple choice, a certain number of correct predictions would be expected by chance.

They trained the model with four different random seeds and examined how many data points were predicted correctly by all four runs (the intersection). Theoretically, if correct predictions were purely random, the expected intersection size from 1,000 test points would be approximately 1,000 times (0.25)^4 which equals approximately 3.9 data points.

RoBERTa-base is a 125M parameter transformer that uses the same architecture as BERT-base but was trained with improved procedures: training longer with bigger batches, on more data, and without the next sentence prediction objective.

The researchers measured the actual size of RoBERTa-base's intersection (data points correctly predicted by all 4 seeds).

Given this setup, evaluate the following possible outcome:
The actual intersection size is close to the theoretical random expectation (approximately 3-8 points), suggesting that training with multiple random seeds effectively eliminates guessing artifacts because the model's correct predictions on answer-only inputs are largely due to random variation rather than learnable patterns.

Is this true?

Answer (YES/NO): NO